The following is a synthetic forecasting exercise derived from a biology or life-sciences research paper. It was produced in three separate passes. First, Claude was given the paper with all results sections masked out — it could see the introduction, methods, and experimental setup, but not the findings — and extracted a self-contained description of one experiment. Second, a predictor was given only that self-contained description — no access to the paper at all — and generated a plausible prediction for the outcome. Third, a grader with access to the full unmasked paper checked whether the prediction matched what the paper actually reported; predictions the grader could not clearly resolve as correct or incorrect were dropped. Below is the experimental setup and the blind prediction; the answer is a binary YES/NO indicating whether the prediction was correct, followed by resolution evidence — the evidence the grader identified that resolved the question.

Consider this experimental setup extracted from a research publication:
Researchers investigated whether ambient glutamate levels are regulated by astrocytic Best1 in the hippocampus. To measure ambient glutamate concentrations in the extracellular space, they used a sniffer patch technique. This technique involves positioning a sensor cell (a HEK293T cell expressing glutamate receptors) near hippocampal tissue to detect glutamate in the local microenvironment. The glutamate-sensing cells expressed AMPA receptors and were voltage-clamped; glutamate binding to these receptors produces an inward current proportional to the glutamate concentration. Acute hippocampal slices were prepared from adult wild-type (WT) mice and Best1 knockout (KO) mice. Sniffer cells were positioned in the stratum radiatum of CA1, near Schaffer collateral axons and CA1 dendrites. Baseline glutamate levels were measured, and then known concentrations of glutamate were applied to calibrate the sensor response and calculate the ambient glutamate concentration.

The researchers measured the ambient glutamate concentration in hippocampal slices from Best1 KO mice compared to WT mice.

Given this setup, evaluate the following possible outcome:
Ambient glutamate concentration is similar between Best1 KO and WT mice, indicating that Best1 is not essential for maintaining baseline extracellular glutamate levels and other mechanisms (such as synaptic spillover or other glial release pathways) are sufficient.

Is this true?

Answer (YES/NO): NO